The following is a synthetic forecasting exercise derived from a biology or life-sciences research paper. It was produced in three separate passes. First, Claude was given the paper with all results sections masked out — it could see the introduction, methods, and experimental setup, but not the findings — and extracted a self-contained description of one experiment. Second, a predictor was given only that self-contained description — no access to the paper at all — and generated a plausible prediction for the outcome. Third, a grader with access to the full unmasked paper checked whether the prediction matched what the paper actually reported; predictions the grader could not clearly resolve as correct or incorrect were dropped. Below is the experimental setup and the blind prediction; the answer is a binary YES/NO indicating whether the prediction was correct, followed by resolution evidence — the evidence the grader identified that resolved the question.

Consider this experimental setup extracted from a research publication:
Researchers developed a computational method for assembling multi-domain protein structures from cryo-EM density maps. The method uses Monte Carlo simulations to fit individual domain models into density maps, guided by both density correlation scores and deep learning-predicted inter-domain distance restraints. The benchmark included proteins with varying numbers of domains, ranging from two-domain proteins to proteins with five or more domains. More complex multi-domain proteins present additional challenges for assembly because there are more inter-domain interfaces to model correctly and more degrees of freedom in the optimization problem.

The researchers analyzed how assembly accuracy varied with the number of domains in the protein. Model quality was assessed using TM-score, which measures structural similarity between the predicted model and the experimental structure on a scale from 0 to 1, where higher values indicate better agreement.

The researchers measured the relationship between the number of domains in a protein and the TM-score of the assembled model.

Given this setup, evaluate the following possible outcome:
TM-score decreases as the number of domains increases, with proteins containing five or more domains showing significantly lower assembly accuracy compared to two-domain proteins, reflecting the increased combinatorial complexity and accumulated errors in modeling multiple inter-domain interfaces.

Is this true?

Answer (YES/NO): NO